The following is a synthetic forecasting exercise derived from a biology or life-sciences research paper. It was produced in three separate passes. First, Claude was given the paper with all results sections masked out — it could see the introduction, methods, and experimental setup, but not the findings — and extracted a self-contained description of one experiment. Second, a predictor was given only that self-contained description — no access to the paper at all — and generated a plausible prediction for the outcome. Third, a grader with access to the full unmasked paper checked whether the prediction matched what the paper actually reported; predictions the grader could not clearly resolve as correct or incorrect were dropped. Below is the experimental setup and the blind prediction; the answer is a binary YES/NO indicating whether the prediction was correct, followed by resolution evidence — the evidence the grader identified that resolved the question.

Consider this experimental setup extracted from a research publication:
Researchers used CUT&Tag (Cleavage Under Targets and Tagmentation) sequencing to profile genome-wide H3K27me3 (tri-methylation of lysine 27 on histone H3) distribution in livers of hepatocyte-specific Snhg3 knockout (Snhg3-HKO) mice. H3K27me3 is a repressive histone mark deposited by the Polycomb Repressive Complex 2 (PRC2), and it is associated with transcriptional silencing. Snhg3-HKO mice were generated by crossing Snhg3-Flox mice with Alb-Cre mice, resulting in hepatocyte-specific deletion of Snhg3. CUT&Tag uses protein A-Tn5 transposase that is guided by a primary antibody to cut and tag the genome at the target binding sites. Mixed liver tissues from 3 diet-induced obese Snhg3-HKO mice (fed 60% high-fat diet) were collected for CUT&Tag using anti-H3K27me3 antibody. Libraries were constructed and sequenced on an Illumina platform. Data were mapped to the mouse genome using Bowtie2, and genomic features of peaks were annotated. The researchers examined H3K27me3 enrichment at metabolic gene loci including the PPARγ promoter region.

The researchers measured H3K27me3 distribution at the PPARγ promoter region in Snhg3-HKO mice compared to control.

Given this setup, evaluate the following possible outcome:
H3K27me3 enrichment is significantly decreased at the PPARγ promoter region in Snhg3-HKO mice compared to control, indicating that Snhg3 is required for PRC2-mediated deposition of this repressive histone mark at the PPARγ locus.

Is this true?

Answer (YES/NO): NO